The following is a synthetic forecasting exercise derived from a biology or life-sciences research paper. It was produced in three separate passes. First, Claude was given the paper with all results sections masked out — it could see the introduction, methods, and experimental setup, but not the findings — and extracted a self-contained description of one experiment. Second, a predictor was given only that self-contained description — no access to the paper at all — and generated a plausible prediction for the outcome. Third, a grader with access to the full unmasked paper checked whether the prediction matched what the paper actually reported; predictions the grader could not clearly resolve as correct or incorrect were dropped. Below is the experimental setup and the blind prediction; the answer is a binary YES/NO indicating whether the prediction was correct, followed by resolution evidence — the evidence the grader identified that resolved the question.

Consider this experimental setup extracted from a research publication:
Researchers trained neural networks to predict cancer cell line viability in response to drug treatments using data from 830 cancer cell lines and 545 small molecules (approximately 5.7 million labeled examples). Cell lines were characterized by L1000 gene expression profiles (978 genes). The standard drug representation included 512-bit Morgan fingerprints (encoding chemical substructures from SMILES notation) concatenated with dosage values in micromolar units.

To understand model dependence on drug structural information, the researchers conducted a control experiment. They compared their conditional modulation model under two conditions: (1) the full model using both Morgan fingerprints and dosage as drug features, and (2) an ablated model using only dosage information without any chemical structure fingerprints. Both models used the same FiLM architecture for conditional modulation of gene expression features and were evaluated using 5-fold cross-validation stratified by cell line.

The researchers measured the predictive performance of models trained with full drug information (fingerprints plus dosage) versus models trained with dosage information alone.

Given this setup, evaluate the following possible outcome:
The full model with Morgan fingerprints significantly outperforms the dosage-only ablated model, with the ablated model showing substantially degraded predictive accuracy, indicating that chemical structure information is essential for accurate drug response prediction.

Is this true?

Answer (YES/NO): YES